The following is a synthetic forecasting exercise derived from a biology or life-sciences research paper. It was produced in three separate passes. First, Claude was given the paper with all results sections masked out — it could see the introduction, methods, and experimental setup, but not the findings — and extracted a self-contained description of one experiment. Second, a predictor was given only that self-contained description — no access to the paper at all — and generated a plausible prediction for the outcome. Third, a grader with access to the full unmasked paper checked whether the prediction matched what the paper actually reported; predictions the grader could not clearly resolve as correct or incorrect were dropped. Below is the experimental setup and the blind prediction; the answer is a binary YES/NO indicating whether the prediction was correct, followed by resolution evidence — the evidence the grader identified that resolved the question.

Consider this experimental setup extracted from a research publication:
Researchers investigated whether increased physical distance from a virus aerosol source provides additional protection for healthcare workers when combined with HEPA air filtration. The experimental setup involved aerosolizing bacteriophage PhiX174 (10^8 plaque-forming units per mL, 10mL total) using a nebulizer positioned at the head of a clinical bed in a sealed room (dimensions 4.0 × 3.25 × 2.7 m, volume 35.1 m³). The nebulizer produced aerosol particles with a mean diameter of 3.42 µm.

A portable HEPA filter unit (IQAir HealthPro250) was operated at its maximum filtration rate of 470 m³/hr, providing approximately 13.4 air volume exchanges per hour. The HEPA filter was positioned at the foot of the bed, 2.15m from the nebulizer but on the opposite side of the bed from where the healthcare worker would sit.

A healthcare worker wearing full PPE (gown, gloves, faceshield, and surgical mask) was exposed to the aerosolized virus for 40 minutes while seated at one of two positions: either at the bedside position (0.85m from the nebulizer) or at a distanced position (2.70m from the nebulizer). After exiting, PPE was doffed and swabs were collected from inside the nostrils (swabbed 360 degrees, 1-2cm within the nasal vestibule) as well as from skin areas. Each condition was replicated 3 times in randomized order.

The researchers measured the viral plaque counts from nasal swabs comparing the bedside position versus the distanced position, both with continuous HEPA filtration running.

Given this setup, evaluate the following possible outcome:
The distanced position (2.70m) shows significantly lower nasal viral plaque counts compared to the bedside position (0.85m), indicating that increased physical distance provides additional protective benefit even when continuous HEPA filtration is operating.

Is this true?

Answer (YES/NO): NO